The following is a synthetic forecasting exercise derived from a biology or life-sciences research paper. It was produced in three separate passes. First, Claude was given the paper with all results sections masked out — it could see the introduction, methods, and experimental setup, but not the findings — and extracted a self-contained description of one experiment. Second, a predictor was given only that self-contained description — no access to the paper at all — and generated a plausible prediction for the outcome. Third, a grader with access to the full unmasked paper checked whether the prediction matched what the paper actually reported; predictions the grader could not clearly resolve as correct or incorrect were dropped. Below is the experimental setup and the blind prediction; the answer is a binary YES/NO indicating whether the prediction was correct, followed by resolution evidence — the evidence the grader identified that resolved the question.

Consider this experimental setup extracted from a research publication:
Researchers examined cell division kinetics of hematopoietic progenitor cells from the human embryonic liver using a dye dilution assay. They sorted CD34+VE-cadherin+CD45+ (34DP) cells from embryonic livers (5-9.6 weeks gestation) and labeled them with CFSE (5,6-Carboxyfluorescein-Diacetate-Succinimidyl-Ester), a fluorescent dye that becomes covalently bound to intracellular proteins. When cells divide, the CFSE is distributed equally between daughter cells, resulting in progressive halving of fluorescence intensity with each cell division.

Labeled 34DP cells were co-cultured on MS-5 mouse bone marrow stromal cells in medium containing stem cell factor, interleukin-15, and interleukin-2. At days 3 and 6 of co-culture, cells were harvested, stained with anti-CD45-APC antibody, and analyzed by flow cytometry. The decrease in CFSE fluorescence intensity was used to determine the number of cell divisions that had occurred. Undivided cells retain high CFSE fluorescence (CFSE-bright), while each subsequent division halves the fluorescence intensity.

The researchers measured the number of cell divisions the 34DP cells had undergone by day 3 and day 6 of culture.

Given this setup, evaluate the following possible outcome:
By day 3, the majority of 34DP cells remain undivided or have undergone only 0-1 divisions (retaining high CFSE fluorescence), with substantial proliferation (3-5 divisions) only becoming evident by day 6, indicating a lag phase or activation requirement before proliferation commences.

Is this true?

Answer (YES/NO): NO